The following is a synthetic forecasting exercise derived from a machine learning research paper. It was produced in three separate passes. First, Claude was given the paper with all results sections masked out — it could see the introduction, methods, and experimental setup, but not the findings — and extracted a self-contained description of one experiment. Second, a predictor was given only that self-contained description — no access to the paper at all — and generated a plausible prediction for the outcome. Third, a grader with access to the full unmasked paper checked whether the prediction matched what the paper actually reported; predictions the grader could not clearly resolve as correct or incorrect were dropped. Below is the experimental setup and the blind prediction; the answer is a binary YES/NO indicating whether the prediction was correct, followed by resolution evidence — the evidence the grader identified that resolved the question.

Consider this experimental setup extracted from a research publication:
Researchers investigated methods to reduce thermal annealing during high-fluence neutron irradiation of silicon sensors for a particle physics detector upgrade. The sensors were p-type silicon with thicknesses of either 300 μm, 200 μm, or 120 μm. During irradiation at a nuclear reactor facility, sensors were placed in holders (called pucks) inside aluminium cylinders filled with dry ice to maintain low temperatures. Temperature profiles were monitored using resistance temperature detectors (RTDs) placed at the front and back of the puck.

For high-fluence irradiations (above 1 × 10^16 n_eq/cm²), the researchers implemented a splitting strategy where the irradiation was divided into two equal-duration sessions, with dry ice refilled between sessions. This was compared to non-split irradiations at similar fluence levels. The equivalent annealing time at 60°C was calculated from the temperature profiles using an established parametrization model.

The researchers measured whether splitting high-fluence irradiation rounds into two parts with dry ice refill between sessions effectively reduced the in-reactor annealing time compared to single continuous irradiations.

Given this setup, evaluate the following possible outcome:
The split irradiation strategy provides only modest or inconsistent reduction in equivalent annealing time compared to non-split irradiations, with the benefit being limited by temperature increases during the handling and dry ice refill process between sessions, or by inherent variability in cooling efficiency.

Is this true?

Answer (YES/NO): NO